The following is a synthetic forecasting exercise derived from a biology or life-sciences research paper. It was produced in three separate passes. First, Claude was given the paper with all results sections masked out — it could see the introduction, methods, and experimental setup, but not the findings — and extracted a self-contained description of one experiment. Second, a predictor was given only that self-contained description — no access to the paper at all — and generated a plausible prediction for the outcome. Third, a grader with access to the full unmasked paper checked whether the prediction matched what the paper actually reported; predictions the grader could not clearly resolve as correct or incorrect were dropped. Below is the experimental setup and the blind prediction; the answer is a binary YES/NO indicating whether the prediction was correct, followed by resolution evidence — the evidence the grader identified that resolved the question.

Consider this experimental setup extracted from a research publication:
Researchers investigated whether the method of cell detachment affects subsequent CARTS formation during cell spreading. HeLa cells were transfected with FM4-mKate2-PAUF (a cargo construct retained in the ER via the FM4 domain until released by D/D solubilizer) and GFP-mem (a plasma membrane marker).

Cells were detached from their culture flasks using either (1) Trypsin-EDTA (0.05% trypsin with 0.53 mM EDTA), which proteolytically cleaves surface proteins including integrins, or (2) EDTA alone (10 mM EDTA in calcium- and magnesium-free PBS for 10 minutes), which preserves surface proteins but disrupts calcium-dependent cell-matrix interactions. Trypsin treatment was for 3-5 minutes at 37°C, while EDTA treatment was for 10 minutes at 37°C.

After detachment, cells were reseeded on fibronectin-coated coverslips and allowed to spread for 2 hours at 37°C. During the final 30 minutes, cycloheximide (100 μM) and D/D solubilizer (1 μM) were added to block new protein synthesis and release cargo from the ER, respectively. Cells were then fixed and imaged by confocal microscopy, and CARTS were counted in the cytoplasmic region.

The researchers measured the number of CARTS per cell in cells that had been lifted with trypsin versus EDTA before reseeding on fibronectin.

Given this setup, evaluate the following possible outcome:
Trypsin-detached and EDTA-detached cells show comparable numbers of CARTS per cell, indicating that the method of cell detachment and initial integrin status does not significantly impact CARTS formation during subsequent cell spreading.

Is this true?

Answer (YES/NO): YES